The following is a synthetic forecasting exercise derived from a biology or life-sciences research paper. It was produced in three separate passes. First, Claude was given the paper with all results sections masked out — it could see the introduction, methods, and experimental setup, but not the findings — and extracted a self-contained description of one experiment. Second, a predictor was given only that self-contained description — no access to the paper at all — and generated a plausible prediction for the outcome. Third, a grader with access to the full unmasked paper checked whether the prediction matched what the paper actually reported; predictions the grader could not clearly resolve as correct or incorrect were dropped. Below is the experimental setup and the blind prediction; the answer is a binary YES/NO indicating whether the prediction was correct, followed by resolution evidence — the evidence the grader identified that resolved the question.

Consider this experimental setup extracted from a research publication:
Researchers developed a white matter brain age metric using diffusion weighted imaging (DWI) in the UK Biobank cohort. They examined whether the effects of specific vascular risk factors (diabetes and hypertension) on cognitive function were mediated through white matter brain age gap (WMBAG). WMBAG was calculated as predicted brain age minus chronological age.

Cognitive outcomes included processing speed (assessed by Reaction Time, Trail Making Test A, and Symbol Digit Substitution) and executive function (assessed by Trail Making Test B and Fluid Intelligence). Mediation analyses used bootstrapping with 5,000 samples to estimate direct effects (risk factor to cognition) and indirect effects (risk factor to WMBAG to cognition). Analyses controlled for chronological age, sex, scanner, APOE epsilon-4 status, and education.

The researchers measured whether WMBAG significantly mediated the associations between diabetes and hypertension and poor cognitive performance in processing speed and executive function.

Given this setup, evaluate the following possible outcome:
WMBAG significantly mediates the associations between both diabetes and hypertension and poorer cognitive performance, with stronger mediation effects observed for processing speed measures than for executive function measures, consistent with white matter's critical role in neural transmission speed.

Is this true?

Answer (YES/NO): NO